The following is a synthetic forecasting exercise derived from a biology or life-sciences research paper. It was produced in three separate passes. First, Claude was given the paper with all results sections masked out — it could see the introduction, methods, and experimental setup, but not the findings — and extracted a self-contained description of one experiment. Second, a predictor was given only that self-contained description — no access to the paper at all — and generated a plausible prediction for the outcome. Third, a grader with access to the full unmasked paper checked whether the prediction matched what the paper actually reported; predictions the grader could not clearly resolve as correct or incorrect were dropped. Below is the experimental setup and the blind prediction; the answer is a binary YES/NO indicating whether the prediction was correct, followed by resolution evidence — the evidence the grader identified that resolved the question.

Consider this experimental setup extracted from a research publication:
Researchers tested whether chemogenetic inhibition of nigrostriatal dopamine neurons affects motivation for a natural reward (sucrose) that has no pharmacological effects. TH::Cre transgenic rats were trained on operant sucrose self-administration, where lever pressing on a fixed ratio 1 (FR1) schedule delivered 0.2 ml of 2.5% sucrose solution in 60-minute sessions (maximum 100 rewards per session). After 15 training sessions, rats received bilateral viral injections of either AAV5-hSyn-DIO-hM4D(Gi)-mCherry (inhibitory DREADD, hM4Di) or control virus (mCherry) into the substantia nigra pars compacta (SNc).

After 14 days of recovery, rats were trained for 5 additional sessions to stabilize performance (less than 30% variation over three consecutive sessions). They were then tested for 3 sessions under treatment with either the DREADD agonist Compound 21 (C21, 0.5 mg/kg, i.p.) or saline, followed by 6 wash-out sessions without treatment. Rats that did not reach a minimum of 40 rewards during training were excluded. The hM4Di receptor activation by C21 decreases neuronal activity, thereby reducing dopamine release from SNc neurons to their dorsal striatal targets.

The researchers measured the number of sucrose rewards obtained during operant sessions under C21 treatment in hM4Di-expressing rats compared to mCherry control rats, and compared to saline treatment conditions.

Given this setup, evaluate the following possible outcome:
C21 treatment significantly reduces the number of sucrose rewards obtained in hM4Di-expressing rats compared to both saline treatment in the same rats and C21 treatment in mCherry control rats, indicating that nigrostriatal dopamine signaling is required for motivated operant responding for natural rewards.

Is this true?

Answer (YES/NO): YES